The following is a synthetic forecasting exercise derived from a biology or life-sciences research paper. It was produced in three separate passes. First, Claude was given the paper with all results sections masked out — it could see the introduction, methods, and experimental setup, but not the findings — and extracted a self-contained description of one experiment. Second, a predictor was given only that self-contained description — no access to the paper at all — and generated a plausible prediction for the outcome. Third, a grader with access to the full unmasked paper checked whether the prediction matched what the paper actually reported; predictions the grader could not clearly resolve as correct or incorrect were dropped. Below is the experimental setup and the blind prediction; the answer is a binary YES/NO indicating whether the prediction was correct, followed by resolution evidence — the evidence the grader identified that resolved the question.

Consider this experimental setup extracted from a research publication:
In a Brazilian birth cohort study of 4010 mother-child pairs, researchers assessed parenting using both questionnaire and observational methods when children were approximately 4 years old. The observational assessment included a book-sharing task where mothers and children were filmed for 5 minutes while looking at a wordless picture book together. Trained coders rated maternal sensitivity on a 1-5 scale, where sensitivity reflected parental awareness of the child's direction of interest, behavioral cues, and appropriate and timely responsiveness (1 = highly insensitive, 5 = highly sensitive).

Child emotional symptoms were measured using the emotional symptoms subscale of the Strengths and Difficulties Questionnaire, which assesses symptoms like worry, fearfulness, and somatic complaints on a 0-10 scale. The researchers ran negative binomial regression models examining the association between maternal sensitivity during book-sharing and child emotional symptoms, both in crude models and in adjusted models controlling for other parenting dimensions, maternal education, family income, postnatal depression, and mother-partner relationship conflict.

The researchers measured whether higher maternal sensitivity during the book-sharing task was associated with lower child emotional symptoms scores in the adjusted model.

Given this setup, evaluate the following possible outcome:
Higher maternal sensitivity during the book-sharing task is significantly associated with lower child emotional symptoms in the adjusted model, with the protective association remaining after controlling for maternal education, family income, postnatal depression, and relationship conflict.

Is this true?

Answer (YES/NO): NO